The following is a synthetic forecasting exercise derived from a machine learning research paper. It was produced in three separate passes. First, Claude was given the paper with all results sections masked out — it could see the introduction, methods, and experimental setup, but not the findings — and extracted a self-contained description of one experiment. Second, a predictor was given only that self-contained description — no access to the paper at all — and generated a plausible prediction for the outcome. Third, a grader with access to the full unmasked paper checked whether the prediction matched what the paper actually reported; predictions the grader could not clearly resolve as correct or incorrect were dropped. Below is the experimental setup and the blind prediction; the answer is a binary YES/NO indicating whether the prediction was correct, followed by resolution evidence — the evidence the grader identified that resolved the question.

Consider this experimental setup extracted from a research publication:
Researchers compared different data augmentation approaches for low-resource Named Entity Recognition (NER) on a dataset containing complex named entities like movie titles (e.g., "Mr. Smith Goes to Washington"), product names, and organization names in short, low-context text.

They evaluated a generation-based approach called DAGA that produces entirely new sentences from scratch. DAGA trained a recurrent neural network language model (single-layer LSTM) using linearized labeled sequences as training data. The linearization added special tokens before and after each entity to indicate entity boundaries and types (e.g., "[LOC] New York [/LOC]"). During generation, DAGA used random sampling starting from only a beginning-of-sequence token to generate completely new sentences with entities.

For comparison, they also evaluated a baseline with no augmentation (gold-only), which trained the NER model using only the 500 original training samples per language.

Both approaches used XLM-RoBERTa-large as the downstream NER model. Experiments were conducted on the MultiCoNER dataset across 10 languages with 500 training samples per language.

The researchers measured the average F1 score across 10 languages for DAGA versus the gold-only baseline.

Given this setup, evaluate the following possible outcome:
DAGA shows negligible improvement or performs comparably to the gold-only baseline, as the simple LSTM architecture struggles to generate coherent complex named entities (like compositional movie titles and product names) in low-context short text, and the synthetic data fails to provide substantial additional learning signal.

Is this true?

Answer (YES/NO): NO